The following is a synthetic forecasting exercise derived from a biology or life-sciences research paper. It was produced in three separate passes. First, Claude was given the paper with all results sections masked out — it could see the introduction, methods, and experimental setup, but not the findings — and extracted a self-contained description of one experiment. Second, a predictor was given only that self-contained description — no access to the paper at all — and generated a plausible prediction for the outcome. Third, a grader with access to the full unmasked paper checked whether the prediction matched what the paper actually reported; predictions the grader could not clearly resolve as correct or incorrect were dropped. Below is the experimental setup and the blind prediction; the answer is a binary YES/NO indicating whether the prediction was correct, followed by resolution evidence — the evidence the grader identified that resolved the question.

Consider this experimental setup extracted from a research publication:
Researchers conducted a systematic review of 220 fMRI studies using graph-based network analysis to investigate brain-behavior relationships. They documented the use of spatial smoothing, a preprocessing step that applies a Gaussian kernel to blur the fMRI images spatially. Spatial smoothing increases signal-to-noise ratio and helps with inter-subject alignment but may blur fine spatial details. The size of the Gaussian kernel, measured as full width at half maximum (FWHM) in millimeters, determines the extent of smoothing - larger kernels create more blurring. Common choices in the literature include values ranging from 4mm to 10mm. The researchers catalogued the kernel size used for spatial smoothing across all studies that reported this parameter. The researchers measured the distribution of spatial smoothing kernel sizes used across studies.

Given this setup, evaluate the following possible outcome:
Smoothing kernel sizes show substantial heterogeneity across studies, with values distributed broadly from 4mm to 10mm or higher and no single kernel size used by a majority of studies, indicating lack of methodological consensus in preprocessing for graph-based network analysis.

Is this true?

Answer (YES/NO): NO